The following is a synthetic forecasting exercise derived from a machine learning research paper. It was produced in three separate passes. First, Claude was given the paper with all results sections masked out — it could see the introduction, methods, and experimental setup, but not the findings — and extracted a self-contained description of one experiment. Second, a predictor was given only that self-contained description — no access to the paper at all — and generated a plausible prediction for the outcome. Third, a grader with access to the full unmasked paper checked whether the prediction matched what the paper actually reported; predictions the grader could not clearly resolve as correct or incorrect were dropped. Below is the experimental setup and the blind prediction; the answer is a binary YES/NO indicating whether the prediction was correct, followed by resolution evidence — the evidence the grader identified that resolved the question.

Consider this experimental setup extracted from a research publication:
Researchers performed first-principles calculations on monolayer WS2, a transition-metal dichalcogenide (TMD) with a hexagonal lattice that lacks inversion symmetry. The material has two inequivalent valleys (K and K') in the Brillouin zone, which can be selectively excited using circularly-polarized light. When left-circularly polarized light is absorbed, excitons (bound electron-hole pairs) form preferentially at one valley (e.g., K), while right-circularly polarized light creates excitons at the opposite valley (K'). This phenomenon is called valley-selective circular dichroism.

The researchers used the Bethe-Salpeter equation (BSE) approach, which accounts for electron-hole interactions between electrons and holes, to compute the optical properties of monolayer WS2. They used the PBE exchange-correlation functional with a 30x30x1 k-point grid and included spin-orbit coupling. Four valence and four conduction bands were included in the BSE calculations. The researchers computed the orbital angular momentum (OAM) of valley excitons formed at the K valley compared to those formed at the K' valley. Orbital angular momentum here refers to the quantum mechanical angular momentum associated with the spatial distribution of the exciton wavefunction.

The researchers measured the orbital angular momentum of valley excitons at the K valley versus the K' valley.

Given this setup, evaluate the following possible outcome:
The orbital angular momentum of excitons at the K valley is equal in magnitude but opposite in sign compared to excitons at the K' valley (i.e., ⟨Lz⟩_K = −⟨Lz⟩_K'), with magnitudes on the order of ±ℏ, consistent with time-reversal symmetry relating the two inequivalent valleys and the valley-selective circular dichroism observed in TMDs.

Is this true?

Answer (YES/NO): YES